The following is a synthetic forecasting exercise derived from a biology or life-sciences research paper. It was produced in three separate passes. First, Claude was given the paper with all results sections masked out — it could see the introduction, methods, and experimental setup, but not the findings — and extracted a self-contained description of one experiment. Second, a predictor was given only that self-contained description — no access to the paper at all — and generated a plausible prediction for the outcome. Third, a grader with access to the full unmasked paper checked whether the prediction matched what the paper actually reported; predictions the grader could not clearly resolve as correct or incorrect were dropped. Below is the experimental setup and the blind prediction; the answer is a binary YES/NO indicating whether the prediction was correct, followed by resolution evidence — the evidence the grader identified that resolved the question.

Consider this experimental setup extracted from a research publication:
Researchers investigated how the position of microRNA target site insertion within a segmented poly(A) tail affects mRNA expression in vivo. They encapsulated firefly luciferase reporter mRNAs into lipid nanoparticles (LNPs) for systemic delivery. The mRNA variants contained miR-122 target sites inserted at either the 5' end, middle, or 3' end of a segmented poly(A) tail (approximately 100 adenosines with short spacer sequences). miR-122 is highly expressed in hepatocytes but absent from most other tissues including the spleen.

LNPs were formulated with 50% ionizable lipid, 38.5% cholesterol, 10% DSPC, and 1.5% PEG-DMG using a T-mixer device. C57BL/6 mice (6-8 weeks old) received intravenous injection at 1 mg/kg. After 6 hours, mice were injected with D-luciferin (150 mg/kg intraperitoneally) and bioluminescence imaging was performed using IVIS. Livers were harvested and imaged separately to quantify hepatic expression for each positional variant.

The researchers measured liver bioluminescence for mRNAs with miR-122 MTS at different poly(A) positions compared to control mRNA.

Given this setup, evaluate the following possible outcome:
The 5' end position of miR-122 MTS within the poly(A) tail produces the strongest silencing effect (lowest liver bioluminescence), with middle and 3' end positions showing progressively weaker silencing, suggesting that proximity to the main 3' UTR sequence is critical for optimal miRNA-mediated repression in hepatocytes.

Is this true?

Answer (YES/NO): YES